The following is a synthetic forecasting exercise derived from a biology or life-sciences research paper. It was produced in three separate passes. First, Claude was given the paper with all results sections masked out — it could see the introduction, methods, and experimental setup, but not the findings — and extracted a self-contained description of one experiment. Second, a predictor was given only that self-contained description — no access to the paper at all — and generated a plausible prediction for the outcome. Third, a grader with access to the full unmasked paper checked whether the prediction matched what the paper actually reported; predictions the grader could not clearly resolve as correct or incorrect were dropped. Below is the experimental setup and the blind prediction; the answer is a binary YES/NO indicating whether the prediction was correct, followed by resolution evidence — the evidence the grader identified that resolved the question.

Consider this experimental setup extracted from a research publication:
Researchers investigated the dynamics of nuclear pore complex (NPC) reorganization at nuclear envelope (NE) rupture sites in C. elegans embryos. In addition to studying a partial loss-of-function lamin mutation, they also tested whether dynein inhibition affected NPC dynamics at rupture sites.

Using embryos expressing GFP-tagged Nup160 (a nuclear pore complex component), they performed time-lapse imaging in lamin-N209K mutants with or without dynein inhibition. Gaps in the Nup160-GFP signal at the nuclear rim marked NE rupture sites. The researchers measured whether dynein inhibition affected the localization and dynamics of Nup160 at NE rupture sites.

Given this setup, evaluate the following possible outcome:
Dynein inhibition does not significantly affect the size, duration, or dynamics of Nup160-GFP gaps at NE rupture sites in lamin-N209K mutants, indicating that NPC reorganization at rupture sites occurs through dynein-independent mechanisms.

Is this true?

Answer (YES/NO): YES